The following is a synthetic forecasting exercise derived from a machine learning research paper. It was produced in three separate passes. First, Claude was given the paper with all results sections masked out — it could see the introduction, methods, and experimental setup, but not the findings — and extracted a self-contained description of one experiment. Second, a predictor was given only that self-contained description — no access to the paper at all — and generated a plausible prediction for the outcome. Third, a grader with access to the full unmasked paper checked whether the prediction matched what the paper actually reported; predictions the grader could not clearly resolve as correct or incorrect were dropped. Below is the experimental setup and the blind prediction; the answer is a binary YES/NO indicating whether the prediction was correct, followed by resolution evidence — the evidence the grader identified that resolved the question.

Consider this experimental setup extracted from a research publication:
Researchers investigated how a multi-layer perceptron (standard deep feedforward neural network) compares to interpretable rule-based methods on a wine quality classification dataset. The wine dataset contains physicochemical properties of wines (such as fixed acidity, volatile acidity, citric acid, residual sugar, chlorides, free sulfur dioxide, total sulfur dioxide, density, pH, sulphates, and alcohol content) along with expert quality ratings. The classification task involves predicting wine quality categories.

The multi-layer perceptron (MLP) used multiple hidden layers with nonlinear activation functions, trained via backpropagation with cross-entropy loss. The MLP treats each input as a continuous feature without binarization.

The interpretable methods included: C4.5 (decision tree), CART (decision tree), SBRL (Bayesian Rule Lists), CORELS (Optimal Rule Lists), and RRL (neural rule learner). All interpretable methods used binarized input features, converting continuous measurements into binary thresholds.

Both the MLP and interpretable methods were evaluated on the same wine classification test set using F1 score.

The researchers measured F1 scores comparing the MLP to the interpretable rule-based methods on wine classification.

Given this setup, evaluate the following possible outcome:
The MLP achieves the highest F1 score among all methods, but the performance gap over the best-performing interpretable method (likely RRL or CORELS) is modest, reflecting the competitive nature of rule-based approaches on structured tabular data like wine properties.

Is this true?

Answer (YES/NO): NO